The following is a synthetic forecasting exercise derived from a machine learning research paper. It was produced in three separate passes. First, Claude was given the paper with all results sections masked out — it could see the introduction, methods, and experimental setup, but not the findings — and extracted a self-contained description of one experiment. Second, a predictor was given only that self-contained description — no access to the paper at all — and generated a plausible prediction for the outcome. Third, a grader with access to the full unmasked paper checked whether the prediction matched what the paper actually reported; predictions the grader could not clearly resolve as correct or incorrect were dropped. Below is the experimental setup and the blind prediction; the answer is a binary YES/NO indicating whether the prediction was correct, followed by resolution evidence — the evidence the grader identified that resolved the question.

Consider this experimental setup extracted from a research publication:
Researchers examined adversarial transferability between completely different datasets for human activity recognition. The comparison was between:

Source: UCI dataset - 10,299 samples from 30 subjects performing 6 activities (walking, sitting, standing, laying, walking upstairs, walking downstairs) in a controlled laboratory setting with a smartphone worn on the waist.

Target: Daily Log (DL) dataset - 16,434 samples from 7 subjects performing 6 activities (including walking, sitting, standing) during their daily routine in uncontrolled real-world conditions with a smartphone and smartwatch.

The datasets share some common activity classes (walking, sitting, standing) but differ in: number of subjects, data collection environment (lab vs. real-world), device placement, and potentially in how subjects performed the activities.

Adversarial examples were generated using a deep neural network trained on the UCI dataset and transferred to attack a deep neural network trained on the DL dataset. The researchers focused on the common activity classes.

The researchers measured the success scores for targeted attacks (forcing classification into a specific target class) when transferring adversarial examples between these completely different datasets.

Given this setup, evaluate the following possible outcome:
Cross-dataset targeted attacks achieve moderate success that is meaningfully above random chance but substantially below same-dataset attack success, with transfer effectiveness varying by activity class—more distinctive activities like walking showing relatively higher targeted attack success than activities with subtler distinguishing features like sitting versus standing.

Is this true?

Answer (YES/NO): NO